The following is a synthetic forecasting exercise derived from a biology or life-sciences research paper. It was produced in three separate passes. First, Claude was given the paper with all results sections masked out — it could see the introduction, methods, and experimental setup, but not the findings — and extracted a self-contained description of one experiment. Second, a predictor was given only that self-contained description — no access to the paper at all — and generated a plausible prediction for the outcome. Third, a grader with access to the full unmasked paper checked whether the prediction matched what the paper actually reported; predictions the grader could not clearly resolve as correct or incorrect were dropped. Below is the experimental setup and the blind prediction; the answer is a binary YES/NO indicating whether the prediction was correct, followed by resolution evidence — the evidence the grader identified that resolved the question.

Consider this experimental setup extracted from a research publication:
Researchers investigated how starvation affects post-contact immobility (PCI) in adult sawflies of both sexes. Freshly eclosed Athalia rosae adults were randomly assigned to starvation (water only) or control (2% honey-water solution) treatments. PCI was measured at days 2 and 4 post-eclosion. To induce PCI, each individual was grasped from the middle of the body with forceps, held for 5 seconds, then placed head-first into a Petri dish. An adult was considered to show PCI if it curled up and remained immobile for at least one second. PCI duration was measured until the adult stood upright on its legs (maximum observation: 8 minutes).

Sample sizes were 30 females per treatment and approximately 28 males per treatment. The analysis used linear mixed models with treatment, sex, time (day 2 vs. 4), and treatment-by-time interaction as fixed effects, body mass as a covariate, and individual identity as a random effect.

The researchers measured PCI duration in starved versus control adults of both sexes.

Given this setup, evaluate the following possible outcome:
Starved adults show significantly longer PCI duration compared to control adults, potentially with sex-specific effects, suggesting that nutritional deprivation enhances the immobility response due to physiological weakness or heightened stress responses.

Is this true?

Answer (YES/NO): NO